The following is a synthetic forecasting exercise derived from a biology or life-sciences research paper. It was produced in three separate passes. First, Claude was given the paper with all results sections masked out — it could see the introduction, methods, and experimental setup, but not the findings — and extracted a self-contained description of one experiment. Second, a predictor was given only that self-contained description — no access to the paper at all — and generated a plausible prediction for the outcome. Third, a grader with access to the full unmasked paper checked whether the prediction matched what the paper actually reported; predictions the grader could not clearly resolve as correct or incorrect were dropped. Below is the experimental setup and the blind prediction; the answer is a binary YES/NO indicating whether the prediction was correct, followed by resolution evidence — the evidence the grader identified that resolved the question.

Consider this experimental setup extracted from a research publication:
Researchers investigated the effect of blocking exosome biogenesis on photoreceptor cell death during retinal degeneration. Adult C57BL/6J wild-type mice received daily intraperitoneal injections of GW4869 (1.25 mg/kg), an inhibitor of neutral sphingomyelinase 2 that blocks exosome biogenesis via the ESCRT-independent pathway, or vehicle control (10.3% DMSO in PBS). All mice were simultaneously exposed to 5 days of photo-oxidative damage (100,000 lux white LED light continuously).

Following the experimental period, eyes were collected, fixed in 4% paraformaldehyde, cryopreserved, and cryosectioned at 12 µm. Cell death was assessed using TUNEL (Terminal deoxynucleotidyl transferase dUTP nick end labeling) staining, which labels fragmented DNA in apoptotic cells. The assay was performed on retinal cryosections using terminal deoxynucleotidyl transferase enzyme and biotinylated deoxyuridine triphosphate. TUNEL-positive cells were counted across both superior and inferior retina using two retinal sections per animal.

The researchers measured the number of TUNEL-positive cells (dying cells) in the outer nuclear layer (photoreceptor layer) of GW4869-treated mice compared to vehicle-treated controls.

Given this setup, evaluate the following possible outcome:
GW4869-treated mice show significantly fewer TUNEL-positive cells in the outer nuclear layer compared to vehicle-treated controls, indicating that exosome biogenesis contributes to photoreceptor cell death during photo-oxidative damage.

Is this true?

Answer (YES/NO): NO